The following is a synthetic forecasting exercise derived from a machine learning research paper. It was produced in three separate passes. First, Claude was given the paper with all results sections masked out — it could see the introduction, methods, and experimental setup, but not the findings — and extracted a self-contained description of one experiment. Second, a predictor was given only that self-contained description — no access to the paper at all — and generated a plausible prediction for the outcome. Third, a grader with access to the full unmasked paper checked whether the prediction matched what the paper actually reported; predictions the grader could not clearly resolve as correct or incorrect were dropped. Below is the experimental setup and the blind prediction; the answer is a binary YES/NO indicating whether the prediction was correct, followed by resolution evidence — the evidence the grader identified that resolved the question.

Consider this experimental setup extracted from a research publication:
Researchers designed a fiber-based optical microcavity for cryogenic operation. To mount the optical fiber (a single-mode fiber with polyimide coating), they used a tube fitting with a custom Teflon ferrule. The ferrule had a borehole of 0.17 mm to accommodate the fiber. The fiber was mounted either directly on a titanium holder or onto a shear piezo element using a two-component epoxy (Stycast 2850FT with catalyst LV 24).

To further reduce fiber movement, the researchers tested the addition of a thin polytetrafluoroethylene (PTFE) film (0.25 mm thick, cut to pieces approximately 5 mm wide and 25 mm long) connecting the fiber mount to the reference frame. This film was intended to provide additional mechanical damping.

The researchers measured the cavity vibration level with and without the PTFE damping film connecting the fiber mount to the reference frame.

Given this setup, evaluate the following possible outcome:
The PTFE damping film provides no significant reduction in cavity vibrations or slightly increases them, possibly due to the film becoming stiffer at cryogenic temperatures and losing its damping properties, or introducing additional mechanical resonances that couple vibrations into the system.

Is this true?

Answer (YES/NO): NO